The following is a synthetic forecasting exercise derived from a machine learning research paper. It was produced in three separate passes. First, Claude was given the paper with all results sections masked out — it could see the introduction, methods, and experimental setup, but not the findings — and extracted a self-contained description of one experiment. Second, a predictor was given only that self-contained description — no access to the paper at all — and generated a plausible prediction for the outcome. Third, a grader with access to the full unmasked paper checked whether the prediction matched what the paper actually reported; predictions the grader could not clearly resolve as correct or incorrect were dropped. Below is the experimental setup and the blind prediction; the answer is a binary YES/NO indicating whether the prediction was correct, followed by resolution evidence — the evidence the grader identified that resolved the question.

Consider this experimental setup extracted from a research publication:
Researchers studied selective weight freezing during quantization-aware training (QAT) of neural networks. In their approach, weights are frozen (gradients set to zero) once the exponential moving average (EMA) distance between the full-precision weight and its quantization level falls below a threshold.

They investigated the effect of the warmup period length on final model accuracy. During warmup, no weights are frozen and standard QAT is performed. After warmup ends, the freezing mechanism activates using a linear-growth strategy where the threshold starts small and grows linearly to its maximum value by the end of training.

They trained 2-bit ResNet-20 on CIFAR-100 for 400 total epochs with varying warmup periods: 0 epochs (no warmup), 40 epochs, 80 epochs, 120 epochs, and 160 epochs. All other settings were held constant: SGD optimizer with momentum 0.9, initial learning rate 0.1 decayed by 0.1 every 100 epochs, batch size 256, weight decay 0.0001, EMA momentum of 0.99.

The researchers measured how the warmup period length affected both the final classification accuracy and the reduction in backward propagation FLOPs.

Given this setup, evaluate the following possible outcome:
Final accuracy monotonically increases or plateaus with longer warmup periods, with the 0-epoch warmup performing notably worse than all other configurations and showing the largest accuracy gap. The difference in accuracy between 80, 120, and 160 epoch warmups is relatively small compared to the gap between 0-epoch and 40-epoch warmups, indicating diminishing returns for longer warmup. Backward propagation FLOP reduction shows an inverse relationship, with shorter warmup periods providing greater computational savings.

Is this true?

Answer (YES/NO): NO